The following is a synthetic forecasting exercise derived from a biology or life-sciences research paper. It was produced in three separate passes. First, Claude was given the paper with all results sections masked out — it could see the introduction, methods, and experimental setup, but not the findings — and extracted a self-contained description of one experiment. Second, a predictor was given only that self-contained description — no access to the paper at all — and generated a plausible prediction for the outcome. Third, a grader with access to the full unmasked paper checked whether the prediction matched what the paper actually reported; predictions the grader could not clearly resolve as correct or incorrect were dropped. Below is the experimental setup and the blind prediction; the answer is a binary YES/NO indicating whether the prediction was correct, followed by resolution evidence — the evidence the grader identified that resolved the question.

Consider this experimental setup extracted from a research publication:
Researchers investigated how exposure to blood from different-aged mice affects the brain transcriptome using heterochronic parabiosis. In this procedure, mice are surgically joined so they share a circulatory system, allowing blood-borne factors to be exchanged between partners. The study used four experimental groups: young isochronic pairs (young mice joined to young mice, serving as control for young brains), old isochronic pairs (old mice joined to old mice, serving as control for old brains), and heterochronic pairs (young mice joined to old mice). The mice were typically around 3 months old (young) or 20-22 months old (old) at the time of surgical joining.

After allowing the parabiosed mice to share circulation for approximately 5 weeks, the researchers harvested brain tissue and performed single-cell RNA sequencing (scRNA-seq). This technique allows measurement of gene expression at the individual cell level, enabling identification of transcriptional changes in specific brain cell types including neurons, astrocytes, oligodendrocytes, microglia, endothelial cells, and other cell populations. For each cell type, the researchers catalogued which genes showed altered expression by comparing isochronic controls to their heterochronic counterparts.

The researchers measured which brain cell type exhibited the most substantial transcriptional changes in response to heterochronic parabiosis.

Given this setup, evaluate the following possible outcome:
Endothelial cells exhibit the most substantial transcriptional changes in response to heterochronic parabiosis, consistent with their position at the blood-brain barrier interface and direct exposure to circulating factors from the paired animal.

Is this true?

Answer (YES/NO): YES